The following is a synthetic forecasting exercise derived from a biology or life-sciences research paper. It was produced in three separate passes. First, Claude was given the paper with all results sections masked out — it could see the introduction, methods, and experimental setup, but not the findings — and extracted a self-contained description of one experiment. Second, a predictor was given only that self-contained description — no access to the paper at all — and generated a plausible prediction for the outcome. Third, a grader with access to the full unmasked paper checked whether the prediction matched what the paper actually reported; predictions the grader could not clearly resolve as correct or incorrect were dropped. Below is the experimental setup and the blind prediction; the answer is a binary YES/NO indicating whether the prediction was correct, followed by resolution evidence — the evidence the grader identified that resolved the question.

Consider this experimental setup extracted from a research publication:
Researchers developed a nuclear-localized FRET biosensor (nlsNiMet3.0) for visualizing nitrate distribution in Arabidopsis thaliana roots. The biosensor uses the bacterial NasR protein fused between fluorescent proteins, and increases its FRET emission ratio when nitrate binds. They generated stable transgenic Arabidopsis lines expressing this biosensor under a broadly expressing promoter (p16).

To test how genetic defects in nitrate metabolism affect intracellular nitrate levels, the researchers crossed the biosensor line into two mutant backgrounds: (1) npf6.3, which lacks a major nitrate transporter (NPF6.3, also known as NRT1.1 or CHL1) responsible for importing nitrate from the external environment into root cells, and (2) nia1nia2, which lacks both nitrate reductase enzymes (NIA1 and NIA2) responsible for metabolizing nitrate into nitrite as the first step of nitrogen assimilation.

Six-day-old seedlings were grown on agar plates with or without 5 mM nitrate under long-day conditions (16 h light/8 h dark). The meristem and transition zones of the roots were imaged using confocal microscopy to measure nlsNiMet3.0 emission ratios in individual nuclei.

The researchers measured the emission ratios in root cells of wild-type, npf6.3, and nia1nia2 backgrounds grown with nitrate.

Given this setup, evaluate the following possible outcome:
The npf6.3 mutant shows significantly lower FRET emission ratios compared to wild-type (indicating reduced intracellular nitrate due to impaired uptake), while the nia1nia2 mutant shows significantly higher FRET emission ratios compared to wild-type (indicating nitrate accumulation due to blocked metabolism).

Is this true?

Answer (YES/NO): YES